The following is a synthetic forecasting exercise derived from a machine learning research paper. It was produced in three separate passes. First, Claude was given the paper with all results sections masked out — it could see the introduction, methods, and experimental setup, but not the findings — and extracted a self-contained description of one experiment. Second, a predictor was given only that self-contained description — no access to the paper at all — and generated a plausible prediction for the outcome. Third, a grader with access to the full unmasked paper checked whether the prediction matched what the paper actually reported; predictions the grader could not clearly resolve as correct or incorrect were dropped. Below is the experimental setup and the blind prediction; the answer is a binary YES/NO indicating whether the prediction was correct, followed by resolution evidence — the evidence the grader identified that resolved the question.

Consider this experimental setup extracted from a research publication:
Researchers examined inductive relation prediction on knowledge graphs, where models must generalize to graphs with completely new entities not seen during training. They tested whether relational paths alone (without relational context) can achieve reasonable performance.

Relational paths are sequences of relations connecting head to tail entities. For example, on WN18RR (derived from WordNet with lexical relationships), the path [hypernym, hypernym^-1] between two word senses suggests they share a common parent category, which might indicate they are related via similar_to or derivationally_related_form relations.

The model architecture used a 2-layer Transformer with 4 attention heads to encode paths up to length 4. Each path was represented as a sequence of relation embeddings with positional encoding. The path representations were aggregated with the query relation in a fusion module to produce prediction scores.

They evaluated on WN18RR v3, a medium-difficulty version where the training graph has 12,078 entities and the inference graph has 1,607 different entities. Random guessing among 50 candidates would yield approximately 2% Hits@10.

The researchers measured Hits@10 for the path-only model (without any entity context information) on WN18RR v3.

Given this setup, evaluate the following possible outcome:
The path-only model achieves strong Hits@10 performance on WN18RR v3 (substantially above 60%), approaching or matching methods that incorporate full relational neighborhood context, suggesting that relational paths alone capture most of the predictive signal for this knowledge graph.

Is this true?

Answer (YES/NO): NO